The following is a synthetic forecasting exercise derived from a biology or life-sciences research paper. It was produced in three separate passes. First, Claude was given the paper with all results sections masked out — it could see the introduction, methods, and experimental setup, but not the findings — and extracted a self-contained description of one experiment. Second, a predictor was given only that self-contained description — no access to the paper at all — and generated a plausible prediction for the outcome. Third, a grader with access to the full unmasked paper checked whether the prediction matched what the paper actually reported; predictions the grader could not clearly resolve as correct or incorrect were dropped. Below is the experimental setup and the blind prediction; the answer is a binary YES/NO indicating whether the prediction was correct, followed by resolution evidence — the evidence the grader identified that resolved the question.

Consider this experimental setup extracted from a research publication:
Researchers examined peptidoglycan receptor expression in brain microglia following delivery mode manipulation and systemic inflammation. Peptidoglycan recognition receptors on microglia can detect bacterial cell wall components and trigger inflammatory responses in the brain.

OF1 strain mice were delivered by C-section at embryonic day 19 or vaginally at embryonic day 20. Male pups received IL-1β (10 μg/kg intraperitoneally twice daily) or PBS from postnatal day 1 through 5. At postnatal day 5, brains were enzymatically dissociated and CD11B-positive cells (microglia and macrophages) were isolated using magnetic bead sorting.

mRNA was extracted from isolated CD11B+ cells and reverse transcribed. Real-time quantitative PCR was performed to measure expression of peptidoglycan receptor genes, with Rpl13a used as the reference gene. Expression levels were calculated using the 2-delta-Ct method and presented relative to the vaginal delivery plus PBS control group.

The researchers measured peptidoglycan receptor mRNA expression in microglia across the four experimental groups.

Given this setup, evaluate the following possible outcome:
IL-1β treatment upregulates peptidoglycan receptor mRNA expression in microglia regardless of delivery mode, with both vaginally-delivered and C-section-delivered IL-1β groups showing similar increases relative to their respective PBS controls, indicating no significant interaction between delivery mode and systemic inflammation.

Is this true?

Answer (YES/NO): YES